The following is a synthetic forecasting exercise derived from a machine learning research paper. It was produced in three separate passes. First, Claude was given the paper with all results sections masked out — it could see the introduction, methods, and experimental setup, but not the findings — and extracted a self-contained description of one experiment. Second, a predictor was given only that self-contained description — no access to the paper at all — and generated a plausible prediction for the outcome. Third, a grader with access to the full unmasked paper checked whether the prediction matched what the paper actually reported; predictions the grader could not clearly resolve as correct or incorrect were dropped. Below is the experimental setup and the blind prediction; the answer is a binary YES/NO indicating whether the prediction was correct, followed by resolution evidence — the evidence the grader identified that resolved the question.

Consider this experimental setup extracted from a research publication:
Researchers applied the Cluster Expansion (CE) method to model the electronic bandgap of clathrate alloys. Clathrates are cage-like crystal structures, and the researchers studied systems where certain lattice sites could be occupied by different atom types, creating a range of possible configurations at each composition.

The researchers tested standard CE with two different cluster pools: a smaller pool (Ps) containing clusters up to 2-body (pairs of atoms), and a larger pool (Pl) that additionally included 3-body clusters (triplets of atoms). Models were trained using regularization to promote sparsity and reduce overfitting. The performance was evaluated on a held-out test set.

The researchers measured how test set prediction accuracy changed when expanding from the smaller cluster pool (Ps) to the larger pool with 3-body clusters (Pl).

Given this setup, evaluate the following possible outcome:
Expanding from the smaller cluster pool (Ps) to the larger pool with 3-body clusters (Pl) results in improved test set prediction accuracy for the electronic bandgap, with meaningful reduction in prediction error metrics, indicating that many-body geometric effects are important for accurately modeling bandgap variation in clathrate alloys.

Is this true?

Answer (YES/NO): NO